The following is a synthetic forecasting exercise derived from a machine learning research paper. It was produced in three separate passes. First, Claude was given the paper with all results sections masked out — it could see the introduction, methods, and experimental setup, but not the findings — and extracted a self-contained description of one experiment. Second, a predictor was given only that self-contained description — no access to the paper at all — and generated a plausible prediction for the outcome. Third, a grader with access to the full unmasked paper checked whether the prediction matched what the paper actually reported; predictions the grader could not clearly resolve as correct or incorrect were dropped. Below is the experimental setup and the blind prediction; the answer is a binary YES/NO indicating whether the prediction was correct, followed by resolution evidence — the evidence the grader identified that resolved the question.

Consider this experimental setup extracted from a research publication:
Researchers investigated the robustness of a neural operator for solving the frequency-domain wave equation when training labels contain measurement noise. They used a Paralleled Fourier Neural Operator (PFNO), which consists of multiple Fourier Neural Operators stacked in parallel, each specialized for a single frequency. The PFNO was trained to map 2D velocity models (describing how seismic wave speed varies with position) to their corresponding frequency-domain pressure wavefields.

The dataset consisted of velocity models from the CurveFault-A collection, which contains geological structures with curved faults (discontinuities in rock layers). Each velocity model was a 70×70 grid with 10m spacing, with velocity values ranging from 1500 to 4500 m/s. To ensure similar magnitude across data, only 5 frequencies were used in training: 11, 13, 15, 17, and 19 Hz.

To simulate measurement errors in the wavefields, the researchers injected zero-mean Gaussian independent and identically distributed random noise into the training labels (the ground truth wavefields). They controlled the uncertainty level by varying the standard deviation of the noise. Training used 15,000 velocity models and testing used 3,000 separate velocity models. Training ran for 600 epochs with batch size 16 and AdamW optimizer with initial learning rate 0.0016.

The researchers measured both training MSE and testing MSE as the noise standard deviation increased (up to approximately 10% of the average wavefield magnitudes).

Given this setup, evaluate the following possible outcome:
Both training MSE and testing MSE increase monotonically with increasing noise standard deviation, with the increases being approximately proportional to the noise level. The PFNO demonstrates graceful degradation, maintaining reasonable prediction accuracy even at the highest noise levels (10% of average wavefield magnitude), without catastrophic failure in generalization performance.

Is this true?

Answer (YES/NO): NO